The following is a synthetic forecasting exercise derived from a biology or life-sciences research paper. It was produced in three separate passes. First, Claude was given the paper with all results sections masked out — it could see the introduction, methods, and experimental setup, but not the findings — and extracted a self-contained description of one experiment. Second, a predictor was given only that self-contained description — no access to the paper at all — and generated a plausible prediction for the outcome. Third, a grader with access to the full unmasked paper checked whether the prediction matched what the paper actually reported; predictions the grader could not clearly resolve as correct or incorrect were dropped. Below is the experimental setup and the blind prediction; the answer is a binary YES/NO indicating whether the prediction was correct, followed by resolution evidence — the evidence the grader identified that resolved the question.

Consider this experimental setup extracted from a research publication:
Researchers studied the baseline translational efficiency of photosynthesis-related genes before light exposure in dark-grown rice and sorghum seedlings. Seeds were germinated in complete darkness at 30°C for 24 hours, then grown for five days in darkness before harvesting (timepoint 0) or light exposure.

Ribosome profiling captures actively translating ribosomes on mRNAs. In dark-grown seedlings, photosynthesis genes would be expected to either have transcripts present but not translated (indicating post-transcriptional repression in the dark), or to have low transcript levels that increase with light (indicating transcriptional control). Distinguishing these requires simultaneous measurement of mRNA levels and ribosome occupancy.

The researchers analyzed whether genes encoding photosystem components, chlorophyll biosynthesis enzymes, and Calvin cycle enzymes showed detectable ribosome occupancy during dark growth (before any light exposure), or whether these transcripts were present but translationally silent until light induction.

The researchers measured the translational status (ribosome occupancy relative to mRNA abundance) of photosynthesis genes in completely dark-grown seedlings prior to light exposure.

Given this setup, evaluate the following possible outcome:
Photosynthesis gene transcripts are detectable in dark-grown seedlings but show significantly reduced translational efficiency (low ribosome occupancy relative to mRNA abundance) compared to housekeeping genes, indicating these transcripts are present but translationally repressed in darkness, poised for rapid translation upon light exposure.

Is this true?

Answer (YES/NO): NO